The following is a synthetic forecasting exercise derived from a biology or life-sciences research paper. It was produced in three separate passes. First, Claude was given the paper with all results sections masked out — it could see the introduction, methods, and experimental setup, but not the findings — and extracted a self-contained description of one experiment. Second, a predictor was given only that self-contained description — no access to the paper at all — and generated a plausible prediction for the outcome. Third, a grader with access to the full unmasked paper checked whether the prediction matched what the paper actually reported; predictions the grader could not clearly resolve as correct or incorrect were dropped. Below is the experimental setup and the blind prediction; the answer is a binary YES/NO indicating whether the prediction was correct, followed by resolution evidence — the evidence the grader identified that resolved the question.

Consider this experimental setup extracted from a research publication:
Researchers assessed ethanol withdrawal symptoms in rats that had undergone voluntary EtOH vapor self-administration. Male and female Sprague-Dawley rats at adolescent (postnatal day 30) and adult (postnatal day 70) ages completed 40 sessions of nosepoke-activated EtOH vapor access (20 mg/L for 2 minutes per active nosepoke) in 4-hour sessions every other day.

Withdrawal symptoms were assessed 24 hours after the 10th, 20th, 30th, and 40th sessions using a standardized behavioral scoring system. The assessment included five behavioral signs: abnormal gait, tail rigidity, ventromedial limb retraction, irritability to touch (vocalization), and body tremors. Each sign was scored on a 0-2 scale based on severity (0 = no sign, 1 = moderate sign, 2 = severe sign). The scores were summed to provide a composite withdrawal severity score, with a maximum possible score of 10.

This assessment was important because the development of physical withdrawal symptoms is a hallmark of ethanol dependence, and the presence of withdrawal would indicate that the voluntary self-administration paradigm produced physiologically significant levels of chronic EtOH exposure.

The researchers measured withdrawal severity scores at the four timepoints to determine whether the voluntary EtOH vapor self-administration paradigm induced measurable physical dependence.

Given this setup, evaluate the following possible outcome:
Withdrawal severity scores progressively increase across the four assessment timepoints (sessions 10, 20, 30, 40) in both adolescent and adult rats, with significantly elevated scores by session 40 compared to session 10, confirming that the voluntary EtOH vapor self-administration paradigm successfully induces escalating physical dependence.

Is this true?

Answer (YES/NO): NO